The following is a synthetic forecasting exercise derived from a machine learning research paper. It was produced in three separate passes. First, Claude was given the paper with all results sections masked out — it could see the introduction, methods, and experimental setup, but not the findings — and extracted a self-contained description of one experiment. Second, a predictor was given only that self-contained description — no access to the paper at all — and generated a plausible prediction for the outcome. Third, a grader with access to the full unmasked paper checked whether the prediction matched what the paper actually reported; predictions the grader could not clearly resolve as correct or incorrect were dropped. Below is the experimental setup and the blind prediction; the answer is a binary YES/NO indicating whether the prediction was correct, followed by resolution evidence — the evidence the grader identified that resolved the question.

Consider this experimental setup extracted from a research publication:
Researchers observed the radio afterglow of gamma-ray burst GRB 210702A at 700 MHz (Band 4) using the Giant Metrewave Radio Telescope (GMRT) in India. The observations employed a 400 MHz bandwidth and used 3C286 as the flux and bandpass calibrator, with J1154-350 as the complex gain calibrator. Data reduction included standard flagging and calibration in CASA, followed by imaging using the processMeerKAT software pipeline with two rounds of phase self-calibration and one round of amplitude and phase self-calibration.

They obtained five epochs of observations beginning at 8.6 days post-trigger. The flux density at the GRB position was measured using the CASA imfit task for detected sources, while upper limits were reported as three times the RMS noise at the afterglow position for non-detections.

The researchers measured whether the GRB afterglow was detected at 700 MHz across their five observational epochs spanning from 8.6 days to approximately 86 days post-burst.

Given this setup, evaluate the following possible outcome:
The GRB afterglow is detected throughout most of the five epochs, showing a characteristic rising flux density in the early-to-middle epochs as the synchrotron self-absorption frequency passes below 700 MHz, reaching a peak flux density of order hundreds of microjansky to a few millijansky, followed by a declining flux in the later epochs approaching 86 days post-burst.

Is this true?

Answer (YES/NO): NO